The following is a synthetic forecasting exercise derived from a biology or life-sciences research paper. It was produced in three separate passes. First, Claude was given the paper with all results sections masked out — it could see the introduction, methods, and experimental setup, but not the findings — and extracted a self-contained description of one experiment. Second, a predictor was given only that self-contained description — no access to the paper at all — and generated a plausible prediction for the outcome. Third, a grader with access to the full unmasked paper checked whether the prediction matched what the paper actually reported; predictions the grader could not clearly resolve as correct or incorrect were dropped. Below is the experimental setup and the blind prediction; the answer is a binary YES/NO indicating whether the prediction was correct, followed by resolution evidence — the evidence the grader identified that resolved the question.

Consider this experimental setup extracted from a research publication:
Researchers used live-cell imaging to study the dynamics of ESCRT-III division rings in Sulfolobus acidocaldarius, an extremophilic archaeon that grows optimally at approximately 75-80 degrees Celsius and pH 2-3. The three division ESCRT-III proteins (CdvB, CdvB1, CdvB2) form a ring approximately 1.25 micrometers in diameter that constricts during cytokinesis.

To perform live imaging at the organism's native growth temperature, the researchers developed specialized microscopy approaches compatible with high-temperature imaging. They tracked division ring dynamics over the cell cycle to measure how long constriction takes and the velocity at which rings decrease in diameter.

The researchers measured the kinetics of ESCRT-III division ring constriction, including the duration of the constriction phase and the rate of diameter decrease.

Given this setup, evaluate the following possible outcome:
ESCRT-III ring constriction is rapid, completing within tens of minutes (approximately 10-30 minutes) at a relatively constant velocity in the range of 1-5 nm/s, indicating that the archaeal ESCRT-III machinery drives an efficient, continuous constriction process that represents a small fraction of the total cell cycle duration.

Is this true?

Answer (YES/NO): YES